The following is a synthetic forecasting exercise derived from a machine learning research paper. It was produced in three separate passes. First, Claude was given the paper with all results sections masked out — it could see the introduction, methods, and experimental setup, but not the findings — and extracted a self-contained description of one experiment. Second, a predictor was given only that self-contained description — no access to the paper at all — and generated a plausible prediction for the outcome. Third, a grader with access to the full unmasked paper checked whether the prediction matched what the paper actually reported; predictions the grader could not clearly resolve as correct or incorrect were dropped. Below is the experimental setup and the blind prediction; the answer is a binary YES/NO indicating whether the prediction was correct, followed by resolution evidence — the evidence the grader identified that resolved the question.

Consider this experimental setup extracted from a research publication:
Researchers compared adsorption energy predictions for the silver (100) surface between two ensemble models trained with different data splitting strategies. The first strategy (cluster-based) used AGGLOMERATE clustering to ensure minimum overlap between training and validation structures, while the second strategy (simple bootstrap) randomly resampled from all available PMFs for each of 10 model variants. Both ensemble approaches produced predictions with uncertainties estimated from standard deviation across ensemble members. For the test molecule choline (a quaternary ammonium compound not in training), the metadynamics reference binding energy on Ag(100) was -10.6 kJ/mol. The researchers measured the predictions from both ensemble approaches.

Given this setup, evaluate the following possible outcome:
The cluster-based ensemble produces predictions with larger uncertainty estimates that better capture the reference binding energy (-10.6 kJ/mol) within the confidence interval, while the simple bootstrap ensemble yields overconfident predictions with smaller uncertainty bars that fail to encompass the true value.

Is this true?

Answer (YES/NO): NO